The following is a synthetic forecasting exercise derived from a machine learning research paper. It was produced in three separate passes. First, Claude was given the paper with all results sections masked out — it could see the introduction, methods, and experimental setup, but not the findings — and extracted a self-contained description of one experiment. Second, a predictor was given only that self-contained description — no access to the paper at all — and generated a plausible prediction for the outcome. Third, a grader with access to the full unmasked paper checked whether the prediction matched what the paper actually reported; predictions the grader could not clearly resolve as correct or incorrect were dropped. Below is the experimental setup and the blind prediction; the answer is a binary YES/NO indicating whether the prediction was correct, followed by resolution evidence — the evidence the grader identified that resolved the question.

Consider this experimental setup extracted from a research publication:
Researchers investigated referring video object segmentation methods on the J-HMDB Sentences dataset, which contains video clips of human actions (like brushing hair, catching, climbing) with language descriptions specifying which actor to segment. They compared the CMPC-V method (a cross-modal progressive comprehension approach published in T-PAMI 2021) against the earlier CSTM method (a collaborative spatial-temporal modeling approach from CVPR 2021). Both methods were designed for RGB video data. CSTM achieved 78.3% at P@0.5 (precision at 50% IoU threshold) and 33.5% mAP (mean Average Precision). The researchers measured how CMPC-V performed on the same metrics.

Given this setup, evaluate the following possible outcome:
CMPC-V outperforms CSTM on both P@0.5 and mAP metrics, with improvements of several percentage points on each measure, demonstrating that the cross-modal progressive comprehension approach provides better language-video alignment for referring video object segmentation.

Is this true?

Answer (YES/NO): NO